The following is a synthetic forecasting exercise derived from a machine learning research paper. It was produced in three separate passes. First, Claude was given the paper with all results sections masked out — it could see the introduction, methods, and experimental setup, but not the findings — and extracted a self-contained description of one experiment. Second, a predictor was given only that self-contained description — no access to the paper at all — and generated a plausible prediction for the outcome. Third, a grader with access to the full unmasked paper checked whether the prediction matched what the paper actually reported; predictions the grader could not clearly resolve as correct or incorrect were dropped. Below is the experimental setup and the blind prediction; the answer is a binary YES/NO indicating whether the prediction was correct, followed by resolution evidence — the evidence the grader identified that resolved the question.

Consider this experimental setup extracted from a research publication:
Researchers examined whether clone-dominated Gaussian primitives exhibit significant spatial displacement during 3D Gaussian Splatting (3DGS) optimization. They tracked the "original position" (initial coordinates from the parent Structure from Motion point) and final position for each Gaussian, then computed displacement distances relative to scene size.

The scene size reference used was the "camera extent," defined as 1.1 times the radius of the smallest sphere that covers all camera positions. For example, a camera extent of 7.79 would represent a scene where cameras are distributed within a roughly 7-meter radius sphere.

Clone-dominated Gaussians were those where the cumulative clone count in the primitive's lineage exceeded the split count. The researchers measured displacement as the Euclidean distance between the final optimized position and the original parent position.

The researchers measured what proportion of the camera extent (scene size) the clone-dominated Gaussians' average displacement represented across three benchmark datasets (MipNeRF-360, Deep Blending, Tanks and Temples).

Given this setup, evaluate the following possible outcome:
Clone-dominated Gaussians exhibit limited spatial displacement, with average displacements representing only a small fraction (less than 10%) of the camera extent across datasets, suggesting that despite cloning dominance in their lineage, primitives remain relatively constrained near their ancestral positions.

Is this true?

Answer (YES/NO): YES